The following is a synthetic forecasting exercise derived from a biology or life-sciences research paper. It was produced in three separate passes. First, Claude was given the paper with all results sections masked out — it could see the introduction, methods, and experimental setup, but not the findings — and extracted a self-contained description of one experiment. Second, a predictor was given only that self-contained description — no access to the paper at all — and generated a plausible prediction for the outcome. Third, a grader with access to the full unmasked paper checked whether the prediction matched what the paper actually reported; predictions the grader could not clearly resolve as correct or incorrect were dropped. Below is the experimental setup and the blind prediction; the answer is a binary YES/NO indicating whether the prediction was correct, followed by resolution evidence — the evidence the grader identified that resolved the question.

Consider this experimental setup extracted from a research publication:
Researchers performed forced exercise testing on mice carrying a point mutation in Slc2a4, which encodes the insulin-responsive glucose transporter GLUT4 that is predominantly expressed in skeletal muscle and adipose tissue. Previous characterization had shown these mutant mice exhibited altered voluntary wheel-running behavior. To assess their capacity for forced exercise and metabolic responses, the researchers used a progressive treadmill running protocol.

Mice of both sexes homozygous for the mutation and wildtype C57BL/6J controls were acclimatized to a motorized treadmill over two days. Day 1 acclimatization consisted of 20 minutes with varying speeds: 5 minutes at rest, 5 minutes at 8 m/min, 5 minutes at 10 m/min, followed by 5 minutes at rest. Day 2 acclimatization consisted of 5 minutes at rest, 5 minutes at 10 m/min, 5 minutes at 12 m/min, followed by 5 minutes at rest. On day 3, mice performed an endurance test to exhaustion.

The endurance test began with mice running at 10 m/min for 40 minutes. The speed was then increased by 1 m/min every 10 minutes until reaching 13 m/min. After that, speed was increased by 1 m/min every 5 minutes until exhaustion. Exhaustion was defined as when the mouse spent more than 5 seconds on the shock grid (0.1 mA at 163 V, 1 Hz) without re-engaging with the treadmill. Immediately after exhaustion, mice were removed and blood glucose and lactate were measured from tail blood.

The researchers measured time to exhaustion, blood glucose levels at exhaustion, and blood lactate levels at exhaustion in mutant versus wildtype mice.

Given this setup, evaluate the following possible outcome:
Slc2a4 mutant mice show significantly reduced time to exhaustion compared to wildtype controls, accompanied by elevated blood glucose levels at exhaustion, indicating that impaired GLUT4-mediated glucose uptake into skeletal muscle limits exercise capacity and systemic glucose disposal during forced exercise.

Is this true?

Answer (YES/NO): YES